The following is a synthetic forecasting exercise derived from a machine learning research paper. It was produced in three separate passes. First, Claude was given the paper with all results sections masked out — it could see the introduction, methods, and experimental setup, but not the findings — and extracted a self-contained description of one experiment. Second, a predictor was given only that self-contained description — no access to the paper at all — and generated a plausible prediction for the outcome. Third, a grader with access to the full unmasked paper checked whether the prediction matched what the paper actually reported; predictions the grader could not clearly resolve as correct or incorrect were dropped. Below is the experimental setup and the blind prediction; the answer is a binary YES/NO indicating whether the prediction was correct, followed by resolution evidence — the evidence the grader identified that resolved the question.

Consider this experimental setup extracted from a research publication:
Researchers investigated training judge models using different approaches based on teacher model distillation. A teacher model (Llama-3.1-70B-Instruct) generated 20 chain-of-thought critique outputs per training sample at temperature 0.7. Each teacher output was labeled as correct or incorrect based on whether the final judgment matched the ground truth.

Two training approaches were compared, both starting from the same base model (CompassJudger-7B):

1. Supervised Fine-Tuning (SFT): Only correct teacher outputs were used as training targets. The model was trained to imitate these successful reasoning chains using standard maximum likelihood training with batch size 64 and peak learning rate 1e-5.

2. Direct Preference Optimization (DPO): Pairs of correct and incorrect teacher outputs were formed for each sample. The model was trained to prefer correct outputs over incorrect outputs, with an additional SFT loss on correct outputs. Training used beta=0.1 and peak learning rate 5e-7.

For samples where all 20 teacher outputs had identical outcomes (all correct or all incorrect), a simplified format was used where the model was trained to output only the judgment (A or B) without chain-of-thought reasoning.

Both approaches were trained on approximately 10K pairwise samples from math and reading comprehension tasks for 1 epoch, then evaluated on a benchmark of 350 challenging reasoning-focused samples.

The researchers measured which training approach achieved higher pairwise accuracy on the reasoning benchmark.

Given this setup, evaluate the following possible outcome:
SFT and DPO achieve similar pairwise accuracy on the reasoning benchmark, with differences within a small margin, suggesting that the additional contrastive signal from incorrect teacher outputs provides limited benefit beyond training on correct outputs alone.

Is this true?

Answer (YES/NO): YES